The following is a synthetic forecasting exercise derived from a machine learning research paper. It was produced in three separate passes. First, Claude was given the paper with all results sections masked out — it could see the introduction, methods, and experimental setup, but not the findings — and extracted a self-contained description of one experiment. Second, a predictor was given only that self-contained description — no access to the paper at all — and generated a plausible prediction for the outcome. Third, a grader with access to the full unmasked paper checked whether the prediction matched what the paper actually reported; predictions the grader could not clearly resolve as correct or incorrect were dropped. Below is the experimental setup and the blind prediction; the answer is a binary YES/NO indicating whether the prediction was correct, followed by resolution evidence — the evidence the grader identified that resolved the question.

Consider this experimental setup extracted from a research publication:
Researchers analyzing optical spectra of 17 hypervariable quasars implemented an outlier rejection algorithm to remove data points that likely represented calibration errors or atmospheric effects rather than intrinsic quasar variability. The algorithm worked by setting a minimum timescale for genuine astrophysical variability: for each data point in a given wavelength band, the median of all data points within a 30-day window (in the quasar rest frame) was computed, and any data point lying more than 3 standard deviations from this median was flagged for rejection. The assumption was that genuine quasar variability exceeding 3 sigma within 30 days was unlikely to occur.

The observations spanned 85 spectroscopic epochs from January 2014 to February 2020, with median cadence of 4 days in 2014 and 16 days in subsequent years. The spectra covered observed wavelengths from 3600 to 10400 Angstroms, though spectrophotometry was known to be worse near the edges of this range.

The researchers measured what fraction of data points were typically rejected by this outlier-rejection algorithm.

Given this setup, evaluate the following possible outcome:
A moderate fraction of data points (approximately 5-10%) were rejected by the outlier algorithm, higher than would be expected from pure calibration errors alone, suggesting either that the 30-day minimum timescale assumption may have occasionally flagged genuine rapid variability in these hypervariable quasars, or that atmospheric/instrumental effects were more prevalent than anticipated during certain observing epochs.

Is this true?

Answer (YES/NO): NO